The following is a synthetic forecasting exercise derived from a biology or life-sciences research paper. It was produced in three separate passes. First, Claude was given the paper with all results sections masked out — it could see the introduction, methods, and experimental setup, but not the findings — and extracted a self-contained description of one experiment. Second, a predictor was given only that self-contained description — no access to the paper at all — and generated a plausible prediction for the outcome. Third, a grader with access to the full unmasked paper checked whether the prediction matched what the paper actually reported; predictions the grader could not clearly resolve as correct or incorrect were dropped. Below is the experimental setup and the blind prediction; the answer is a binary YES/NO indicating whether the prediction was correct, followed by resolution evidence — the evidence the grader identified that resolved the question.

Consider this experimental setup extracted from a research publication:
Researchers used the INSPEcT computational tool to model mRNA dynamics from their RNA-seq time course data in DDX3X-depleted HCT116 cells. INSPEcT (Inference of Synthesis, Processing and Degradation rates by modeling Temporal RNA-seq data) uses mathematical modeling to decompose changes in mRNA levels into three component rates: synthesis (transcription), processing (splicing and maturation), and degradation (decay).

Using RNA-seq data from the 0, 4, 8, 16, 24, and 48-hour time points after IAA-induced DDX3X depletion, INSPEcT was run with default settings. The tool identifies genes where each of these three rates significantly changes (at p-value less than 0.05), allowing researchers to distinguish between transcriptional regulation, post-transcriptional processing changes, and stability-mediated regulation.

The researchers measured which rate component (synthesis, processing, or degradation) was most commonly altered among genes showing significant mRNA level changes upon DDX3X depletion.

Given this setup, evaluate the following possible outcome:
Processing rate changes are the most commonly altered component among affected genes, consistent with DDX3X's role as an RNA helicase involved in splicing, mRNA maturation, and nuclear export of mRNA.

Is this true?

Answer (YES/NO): NO